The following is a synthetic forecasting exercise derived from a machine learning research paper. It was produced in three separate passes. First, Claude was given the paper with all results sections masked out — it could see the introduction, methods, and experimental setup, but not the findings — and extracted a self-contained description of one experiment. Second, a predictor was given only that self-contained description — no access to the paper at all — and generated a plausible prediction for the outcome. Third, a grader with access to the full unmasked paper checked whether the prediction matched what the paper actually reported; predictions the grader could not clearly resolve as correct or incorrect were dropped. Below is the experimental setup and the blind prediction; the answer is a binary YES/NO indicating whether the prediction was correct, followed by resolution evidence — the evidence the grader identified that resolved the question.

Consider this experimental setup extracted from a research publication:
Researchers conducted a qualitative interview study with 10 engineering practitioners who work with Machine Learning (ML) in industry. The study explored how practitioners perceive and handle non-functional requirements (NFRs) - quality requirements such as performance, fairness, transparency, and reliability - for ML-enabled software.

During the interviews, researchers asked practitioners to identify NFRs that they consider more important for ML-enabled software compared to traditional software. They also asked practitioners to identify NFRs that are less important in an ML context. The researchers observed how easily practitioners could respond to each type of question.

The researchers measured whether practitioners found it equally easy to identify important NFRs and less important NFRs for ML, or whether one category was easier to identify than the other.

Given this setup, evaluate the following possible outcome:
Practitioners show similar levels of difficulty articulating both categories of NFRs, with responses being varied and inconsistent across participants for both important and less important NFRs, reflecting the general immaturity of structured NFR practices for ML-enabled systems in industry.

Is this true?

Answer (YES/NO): NO